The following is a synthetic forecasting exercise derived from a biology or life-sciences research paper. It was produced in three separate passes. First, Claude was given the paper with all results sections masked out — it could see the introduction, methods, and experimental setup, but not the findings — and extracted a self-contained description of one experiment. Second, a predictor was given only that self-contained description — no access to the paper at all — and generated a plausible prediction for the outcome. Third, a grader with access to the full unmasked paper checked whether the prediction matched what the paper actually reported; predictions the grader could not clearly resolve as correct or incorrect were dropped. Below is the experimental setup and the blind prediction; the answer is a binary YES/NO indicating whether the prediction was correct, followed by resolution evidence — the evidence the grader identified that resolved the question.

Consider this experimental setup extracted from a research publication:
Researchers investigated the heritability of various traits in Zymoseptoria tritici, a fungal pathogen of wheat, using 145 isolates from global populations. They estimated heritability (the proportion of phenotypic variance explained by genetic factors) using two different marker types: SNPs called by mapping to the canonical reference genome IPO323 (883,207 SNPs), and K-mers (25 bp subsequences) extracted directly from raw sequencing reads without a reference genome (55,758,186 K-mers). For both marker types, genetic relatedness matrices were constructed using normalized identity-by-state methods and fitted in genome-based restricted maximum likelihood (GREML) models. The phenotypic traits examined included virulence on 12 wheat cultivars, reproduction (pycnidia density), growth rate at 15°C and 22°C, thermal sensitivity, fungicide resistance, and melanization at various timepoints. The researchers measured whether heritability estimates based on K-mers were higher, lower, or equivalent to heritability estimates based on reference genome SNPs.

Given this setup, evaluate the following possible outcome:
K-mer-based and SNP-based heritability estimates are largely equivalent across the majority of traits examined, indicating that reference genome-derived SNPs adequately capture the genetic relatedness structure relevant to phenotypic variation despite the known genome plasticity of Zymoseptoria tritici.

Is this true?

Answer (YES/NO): NO